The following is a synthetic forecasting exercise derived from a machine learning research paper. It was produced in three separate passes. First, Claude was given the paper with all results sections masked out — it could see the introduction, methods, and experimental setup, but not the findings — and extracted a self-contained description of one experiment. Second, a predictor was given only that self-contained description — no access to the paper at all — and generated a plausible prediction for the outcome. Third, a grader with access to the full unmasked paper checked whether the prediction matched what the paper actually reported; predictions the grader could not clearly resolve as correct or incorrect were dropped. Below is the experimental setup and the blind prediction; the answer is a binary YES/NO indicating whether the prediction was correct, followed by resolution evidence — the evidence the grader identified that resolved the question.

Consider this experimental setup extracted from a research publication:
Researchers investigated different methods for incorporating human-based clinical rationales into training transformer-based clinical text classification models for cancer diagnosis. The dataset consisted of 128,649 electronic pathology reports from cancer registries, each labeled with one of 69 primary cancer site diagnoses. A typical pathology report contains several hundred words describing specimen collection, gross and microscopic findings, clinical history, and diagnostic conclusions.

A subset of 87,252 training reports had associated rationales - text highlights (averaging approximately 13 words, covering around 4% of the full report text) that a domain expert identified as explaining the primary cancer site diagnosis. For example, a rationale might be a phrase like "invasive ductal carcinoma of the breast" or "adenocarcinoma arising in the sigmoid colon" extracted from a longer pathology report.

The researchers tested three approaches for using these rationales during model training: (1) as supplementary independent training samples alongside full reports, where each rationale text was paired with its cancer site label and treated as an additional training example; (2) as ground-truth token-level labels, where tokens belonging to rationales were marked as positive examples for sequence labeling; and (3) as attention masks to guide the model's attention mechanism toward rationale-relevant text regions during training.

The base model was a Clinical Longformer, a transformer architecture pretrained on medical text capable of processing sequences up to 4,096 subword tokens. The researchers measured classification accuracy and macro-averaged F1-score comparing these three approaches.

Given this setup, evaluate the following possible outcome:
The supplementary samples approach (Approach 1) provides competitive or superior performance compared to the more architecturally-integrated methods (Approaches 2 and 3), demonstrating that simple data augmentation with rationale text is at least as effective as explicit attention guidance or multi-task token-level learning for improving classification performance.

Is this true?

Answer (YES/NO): YES